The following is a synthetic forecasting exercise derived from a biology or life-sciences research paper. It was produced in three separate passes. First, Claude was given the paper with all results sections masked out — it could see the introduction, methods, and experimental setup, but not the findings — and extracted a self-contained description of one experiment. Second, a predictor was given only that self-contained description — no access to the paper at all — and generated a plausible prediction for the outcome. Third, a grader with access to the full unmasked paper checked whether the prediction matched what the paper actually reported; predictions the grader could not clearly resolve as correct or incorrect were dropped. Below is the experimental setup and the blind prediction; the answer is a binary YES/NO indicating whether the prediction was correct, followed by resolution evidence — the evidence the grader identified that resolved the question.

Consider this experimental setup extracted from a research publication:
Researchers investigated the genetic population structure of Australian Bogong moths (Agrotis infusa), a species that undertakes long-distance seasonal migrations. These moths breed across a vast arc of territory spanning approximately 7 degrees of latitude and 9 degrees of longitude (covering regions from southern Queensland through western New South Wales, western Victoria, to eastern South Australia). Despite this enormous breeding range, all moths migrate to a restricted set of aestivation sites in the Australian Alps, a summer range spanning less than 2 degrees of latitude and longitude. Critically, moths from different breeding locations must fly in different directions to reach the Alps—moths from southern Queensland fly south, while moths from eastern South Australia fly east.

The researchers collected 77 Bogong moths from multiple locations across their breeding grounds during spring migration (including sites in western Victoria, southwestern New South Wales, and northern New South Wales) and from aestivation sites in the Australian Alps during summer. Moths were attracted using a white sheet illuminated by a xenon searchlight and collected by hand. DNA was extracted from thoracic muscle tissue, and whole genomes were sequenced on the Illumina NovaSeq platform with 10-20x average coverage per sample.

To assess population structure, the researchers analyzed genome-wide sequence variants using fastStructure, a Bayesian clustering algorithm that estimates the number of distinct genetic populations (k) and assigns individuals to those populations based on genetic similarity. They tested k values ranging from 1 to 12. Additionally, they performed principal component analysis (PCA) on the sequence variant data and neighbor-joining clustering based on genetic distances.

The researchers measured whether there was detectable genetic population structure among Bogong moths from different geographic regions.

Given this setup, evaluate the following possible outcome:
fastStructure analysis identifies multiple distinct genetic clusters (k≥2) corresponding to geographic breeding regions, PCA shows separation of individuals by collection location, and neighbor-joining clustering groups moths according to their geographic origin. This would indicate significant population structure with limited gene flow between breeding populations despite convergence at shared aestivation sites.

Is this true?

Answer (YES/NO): NO